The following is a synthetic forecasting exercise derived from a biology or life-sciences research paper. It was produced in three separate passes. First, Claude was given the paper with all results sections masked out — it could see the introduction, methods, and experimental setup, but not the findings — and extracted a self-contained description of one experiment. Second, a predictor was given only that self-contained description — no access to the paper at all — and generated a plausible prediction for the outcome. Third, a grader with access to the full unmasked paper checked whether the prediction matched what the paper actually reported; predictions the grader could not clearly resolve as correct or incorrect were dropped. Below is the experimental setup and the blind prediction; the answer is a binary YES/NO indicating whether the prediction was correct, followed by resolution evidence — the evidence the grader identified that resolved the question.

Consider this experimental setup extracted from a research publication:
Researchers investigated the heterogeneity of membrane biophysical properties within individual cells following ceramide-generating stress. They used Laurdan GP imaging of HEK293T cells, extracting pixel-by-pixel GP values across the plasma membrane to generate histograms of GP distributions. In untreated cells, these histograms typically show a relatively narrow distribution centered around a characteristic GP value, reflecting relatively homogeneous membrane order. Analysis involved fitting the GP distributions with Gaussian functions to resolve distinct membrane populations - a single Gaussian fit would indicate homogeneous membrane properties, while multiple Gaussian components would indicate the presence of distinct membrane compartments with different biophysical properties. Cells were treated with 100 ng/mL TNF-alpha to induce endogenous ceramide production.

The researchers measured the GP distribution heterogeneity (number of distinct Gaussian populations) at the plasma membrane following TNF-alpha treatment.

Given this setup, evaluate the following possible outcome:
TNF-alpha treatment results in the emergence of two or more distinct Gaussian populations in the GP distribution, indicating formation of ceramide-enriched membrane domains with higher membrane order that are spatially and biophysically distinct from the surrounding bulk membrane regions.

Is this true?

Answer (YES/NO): YES